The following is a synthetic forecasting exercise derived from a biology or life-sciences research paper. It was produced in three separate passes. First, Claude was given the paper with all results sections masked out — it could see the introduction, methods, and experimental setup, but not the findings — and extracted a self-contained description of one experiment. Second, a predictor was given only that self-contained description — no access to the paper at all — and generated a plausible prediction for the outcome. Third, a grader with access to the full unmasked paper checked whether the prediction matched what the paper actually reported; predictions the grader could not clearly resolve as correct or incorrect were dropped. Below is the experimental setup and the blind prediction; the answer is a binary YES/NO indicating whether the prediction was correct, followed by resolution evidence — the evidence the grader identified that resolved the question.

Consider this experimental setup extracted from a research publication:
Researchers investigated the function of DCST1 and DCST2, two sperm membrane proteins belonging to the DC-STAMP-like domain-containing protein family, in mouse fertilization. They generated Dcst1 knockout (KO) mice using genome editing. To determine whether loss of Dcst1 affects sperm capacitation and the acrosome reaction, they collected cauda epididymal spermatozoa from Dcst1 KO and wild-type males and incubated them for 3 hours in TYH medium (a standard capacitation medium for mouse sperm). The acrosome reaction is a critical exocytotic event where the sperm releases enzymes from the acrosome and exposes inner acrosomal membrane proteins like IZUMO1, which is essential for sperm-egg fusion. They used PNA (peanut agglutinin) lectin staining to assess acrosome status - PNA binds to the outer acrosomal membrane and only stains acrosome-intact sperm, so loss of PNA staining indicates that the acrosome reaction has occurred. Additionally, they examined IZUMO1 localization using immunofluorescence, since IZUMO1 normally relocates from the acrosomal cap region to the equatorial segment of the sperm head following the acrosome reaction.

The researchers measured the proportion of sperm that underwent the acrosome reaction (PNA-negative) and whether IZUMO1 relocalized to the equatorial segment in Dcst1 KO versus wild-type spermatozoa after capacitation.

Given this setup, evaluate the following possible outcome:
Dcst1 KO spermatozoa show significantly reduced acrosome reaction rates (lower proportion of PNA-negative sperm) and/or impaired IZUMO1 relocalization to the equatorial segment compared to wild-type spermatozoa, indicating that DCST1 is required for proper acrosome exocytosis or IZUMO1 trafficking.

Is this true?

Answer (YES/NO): NO